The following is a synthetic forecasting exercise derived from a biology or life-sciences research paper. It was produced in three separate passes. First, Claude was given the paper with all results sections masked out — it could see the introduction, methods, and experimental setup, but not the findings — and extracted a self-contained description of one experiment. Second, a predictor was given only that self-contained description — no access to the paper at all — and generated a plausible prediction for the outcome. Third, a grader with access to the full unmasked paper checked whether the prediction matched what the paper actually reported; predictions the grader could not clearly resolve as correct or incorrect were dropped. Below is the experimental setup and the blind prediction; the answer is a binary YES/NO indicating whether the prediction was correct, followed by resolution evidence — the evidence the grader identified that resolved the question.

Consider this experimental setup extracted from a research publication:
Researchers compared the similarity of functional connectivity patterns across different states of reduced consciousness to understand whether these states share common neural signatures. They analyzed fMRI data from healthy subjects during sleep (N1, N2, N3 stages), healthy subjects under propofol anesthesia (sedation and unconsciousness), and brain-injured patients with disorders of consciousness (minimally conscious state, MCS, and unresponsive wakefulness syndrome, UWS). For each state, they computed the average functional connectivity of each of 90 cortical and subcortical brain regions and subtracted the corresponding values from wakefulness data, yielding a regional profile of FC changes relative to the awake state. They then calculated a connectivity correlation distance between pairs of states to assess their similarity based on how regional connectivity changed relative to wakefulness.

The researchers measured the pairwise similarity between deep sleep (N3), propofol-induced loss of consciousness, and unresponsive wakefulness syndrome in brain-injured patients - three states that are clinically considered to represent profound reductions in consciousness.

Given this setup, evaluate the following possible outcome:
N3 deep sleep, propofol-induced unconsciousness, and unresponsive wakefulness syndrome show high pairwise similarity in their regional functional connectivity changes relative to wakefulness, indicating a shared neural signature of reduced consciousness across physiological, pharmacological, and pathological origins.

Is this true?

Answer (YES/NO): NO